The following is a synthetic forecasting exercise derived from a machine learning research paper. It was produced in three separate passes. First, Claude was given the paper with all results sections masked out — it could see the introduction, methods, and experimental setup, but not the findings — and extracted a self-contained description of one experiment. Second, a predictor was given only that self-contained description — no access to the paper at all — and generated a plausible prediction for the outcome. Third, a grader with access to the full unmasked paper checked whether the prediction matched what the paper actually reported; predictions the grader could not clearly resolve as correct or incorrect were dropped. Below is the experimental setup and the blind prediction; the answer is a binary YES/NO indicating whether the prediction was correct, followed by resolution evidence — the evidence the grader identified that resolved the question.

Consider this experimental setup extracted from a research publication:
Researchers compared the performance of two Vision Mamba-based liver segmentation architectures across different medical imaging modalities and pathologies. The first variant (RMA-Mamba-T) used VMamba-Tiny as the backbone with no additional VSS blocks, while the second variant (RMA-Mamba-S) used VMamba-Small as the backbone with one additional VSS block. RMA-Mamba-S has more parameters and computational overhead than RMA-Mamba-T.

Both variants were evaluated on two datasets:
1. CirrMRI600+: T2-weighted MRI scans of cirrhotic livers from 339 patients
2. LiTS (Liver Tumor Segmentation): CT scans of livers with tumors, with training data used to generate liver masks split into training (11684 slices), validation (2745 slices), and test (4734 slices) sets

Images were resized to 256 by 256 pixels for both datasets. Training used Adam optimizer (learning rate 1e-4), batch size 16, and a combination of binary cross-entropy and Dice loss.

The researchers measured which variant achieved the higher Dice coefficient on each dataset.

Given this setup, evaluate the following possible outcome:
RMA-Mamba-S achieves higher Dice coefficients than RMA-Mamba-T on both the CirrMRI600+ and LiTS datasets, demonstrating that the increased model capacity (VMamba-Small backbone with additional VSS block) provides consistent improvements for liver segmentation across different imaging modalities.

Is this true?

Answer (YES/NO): NO